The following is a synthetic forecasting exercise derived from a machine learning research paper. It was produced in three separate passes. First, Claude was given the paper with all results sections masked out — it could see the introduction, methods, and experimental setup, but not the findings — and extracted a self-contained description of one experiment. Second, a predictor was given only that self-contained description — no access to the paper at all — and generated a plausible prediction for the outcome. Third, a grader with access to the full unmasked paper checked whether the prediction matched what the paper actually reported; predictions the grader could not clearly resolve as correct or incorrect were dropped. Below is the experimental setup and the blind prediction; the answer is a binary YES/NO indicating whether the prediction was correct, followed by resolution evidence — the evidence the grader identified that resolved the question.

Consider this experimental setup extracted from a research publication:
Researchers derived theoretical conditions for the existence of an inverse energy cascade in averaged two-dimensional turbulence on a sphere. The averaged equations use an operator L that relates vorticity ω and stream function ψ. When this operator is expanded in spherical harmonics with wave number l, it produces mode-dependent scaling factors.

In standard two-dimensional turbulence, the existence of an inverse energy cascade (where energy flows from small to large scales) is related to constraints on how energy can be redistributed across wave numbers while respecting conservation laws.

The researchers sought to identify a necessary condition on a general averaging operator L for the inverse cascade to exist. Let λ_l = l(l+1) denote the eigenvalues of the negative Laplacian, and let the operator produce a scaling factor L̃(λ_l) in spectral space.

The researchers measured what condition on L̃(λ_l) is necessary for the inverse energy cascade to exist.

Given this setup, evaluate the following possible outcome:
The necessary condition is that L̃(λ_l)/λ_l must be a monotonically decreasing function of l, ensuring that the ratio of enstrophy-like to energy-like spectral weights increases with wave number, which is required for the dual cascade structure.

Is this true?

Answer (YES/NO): NO